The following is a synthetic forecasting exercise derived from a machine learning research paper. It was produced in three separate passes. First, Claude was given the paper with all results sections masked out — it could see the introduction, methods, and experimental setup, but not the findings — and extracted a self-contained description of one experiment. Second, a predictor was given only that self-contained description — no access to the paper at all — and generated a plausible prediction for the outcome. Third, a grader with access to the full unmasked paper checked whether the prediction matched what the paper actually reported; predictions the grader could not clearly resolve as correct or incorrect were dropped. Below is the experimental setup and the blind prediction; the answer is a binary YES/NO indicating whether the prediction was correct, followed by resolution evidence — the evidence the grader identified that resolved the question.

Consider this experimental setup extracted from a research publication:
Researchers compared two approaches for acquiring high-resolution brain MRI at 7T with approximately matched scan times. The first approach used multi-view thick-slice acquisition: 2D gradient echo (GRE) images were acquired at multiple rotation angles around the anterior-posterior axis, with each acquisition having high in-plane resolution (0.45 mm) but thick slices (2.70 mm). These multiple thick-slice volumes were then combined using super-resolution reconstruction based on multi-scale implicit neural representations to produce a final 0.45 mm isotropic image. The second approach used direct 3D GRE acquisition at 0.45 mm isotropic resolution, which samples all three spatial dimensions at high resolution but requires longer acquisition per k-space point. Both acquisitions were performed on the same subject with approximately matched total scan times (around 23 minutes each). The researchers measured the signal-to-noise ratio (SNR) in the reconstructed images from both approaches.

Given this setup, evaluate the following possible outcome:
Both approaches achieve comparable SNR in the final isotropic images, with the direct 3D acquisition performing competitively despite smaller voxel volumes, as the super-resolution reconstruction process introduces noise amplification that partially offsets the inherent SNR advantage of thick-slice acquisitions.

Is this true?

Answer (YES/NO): NO